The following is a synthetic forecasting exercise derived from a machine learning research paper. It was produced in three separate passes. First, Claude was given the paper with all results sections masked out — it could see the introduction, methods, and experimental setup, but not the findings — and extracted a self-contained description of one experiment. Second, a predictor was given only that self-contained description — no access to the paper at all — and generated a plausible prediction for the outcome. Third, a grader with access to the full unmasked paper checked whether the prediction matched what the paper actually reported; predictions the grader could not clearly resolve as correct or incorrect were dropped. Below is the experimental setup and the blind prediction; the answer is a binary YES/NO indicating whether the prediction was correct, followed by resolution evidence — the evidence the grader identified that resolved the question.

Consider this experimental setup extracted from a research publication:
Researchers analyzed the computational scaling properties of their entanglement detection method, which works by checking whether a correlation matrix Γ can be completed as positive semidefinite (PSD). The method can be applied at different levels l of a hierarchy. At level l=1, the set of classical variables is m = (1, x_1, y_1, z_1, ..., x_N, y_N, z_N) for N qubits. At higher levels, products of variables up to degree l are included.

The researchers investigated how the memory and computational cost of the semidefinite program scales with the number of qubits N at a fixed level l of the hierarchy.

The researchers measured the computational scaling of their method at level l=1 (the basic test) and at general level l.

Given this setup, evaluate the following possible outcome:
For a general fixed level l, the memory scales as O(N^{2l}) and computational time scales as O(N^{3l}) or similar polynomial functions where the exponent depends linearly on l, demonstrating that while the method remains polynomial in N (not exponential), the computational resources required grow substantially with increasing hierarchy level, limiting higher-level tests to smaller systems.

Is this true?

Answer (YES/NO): NO